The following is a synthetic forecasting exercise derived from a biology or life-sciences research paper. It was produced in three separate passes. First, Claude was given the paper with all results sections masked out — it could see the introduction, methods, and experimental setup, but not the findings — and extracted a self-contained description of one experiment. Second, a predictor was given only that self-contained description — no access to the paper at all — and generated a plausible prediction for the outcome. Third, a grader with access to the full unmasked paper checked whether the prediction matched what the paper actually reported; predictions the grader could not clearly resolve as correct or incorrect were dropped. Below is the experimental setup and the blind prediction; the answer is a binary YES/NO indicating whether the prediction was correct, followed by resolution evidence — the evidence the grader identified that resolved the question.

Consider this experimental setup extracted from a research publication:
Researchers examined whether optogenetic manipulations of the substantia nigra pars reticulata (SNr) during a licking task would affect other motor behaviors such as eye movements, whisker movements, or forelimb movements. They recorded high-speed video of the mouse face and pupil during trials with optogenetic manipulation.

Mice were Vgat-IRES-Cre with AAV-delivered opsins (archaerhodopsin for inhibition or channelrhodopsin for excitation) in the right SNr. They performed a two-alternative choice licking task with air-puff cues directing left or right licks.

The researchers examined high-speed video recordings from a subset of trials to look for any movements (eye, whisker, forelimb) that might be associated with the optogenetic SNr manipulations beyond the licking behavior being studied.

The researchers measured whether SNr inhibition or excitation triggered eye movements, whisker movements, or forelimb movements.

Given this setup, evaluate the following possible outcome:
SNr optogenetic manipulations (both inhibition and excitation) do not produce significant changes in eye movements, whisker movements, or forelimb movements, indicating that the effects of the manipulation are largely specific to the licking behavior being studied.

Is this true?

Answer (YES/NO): YES